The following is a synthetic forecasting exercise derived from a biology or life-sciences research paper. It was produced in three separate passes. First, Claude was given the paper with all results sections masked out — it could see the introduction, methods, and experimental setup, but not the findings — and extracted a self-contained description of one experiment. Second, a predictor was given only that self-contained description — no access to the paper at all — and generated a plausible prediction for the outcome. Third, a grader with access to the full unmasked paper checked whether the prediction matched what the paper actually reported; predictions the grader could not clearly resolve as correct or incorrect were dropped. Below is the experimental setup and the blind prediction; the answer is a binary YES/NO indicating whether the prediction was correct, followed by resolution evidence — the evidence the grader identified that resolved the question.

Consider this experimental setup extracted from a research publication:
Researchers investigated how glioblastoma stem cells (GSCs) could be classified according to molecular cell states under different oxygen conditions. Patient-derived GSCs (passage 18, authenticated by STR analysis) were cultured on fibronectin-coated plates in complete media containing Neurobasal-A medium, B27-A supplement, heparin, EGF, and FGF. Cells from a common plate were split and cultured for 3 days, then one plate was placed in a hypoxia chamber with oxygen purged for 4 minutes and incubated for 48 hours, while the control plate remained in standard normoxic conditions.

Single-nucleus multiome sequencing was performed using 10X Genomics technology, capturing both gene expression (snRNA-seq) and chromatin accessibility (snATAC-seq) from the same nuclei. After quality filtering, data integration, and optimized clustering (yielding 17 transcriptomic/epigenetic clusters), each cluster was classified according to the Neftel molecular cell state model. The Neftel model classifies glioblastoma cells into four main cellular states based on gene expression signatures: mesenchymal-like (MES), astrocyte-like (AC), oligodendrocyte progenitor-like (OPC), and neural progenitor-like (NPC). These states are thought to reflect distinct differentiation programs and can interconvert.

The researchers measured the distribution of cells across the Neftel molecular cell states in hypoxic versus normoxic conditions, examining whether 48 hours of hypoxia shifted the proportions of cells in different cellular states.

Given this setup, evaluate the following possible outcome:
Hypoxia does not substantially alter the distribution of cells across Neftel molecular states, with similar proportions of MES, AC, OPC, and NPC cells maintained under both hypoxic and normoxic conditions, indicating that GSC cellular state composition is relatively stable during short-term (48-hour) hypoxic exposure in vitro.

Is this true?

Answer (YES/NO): NO